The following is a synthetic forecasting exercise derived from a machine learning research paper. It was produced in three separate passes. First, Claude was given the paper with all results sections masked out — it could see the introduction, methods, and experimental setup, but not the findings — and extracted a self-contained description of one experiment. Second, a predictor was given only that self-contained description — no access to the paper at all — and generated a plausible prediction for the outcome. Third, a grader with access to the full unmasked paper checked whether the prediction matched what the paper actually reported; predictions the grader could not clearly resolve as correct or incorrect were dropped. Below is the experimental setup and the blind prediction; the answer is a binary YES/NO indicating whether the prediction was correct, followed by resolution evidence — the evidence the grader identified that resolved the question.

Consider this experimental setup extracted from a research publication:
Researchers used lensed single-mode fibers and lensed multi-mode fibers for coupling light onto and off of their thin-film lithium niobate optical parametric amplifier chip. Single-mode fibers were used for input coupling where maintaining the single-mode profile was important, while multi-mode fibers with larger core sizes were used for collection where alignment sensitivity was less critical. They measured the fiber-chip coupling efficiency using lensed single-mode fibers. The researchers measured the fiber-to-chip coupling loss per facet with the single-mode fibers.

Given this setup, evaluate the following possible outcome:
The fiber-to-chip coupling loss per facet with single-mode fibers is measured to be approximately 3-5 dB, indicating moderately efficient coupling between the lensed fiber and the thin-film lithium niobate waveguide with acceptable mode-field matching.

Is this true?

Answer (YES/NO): YES